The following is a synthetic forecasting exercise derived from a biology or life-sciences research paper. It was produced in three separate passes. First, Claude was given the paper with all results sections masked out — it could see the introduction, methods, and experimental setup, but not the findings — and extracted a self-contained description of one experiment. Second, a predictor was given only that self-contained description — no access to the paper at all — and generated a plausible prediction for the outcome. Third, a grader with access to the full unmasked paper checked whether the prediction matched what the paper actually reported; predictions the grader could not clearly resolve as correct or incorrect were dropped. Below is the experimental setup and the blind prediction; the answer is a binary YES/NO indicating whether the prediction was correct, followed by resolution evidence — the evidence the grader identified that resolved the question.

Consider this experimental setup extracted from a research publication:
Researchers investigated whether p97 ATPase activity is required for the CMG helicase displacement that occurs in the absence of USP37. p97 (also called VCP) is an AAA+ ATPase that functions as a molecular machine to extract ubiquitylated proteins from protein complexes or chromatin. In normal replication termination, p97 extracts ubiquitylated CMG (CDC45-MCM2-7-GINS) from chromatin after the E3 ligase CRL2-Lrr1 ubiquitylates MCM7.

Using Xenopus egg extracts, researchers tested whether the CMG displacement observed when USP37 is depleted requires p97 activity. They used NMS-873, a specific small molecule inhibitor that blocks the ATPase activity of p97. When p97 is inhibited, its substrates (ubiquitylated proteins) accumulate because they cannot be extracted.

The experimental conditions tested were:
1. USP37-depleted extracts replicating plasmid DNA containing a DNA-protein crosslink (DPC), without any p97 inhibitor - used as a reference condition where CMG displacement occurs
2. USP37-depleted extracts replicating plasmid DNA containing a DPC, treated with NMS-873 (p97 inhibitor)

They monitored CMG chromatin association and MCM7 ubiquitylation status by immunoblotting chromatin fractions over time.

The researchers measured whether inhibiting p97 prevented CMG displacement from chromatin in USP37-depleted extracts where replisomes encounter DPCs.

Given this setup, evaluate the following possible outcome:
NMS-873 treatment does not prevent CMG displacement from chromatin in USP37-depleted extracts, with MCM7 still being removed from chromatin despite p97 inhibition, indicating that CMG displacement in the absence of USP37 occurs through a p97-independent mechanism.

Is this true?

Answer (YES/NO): NO